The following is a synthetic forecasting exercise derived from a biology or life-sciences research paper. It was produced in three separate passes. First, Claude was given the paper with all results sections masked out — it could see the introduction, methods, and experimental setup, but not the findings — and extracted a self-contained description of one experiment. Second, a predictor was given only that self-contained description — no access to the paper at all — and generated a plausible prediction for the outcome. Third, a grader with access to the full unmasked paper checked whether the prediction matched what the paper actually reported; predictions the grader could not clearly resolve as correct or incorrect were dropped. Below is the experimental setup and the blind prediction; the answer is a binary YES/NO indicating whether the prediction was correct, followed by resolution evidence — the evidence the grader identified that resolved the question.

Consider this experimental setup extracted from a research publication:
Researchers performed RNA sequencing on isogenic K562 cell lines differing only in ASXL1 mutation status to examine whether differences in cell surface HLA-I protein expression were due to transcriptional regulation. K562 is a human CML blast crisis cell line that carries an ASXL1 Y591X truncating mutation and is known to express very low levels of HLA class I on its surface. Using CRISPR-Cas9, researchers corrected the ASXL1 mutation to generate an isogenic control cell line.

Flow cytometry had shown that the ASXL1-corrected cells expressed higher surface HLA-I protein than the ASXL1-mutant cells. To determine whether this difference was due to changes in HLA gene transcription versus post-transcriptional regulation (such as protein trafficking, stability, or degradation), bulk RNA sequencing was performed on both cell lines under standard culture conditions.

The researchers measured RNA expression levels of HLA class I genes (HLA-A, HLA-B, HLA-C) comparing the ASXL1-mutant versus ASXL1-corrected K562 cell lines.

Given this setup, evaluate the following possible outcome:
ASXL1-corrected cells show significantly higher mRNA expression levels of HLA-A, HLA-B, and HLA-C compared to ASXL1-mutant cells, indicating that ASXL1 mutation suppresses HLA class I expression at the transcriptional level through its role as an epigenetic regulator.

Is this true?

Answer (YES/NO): YES